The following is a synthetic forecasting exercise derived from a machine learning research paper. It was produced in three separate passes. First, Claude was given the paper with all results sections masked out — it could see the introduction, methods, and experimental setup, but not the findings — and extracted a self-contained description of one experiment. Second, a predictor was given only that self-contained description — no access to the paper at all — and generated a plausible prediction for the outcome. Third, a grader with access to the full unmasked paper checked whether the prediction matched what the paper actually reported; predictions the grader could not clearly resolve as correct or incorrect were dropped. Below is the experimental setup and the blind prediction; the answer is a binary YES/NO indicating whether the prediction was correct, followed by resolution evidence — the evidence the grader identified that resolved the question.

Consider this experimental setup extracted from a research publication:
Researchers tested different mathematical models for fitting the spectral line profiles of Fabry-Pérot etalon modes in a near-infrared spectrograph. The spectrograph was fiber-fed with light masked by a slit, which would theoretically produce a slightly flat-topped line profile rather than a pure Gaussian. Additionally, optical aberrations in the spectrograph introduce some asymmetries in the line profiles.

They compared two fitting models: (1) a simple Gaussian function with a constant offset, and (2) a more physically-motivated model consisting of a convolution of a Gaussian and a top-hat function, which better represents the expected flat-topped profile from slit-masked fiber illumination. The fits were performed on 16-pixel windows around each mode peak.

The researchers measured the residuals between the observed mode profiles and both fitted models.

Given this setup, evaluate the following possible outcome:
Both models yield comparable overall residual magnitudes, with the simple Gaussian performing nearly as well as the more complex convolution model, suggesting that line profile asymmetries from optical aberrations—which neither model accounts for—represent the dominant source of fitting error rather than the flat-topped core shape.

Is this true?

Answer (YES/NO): YES